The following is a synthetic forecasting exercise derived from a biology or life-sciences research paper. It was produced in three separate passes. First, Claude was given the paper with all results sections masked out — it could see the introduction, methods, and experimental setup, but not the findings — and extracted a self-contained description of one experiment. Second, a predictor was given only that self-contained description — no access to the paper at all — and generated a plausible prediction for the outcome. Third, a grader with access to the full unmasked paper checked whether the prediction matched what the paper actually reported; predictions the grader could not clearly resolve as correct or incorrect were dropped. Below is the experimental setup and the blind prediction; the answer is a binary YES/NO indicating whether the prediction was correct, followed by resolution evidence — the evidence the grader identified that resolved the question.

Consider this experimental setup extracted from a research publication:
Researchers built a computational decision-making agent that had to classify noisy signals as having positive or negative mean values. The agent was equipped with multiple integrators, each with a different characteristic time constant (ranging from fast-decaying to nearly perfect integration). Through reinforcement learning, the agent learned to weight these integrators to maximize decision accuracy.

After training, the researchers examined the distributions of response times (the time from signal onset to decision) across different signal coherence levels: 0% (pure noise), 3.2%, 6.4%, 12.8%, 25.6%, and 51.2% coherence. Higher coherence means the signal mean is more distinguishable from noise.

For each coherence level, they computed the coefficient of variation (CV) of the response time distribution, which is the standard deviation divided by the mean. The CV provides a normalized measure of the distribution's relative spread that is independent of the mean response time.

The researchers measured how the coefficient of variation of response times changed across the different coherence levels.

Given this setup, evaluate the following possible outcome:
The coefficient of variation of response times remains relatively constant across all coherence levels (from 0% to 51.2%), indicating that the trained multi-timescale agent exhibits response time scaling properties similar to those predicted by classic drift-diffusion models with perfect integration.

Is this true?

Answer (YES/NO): NO